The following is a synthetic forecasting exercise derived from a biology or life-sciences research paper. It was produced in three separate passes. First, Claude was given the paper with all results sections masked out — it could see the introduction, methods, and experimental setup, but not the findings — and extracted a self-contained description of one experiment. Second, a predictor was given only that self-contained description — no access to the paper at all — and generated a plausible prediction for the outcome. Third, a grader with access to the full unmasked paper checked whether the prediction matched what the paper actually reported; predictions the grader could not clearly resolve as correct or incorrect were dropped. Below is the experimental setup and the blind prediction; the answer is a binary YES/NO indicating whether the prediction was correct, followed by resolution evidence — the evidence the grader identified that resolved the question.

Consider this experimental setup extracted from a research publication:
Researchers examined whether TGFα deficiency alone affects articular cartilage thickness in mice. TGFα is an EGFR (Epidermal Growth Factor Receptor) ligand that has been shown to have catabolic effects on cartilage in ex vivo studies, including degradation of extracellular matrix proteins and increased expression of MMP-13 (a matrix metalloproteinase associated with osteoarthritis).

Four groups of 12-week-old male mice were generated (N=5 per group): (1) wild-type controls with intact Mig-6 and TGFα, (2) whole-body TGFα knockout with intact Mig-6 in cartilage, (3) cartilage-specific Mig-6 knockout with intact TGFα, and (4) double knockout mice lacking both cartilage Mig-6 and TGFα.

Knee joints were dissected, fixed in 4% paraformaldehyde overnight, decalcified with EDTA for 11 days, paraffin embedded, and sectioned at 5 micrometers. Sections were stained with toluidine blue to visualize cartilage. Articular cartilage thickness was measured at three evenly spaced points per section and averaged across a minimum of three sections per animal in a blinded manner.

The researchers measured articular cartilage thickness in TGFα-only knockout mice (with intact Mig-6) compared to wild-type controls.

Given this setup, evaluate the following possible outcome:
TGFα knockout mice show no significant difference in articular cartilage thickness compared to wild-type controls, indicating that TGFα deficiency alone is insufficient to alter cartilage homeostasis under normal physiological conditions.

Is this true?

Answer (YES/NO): YES